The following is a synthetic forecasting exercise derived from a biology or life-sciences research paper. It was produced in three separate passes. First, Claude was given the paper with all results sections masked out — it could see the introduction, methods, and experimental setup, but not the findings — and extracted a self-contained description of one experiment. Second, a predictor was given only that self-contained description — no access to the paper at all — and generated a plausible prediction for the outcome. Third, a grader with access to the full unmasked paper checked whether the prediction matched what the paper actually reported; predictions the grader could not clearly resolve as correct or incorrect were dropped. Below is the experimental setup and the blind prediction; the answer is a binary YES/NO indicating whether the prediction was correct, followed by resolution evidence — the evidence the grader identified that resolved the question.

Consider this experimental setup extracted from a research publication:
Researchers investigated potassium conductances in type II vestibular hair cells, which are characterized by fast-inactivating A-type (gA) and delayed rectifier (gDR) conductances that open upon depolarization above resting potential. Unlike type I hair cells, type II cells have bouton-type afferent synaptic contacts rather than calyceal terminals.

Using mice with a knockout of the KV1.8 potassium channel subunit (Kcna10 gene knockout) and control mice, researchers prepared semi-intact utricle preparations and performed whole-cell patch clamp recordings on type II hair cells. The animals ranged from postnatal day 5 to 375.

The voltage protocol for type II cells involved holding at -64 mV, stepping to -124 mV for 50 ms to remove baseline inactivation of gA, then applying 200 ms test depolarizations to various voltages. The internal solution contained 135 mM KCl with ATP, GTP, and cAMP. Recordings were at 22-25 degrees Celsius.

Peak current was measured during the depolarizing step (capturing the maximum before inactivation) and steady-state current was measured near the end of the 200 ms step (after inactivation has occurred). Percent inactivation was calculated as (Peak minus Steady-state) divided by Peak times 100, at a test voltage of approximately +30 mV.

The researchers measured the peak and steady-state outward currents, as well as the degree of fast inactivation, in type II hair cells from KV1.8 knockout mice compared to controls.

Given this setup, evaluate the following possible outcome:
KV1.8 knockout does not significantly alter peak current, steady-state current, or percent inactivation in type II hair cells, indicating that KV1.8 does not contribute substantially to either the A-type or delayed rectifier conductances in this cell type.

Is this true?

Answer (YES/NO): NO